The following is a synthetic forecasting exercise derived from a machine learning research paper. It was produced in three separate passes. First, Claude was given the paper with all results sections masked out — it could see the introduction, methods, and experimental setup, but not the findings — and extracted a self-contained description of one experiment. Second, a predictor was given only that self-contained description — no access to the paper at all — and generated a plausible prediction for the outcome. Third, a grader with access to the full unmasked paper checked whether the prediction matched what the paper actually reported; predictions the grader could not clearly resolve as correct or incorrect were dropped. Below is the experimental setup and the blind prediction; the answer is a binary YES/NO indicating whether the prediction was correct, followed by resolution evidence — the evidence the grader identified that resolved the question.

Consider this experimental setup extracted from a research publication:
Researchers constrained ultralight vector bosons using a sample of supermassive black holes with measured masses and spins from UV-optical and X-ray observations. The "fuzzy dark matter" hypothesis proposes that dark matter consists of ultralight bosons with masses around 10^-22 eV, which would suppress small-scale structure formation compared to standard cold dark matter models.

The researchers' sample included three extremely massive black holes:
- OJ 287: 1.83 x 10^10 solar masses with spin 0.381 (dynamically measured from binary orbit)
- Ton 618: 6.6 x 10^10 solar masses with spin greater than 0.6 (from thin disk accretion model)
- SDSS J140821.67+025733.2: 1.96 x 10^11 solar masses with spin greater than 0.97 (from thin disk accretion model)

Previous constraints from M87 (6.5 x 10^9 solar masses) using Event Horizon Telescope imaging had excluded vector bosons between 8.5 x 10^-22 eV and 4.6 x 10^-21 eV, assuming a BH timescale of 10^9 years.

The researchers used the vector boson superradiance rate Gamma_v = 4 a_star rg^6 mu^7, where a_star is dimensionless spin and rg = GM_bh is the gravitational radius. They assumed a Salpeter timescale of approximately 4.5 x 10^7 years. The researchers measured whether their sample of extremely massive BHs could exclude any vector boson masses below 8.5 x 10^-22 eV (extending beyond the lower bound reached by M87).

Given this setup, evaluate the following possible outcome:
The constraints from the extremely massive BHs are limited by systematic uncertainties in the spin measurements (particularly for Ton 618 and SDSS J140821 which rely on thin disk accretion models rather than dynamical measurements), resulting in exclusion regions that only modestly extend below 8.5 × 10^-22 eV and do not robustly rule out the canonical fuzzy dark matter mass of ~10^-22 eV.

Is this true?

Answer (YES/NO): NO